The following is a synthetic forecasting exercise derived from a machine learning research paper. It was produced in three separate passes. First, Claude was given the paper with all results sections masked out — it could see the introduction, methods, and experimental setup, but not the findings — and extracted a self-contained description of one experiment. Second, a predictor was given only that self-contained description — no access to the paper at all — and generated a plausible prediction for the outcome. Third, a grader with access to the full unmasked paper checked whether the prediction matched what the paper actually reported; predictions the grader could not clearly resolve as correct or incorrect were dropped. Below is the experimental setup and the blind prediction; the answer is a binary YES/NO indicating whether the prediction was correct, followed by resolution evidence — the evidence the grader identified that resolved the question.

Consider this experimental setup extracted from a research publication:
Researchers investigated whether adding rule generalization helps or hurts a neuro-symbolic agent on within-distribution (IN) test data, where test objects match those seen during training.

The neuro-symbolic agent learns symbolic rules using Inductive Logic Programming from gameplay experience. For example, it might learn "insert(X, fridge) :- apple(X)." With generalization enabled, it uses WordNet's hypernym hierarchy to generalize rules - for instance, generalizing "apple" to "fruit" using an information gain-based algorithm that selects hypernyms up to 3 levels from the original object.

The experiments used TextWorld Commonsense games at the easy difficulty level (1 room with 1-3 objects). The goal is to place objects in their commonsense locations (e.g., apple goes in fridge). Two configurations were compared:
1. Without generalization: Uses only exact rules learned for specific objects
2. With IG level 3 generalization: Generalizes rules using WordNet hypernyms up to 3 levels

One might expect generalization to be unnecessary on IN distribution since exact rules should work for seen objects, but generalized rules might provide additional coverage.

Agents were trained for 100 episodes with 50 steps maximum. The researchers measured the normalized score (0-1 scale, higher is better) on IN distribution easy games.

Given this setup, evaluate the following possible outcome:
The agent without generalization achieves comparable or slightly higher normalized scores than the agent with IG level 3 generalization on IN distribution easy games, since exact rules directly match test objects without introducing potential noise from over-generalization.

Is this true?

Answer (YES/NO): NO